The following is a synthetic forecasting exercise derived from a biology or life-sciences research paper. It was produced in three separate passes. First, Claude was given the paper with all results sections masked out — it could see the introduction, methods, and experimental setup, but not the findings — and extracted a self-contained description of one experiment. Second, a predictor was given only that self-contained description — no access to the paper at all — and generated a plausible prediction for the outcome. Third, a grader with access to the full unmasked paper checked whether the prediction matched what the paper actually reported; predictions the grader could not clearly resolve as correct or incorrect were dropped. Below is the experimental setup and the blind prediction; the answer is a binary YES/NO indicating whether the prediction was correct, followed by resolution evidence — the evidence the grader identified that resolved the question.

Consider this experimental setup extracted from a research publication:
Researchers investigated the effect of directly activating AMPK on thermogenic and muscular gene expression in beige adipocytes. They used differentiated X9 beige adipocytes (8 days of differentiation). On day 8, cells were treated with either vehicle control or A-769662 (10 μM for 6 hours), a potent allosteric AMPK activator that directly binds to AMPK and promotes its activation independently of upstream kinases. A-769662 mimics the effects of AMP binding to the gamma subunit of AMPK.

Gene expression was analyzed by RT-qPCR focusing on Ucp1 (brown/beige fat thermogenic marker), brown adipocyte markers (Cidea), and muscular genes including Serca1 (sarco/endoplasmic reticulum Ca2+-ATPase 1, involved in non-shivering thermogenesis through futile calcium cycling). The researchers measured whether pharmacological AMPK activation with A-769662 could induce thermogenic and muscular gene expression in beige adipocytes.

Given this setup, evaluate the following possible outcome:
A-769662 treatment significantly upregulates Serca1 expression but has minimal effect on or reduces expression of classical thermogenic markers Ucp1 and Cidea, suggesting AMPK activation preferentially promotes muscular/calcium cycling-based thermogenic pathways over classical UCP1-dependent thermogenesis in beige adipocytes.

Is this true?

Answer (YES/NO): NO